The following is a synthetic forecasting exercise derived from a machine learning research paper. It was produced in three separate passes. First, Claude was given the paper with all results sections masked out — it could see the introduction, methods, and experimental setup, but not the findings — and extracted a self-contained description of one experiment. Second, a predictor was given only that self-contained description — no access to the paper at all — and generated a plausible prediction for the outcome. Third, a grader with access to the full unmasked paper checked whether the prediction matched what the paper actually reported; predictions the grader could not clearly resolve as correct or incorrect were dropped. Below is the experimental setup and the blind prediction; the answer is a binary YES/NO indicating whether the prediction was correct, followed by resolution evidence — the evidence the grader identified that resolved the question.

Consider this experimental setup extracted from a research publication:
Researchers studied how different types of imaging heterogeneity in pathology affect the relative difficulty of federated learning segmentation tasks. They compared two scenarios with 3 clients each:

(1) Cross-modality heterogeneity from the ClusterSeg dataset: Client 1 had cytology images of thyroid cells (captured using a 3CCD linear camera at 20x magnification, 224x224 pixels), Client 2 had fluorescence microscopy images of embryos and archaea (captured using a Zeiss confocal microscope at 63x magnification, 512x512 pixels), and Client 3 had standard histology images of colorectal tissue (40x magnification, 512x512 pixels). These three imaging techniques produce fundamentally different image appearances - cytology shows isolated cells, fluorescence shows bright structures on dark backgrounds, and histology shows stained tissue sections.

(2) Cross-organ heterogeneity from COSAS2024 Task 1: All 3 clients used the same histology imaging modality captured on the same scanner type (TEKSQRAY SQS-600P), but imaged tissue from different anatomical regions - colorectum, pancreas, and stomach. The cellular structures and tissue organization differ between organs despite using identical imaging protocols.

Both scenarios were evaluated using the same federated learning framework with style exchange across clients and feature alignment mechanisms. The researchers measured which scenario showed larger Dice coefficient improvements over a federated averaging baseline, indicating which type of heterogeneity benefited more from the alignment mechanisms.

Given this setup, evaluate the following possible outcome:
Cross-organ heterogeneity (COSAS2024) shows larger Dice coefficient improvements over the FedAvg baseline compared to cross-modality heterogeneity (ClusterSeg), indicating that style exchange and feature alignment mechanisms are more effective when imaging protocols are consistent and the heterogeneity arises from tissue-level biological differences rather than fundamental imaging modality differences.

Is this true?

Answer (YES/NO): YES